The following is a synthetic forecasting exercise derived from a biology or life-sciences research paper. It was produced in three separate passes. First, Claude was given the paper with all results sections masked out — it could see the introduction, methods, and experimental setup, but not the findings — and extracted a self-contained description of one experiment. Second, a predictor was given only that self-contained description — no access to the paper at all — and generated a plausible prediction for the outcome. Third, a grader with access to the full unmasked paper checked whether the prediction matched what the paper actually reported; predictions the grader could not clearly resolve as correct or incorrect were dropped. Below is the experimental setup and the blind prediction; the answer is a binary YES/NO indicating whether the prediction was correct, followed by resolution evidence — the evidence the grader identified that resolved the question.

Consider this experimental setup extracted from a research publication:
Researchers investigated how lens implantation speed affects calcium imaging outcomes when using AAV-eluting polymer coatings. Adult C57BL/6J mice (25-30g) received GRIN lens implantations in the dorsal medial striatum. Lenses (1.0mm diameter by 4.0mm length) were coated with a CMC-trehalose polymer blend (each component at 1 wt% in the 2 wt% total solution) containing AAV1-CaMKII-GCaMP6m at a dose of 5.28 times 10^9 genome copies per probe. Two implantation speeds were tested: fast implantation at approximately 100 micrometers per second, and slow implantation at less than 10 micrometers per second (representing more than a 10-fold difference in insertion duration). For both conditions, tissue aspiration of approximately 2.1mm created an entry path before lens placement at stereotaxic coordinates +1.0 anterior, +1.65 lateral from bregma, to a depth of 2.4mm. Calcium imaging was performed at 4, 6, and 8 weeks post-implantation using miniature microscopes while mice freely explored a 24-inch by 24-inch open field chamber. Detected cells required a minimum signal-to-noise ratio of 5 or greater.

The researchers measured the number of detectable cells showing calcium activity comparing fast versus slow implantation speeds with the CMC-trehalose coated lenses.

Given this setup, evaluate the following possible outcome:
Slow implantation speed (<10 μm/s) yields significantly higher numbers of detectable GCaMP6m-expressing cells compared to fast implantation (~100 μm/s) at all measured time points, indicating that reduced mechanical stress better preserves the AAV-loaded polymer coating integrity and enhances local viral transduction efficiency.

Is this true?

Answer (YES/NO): NO